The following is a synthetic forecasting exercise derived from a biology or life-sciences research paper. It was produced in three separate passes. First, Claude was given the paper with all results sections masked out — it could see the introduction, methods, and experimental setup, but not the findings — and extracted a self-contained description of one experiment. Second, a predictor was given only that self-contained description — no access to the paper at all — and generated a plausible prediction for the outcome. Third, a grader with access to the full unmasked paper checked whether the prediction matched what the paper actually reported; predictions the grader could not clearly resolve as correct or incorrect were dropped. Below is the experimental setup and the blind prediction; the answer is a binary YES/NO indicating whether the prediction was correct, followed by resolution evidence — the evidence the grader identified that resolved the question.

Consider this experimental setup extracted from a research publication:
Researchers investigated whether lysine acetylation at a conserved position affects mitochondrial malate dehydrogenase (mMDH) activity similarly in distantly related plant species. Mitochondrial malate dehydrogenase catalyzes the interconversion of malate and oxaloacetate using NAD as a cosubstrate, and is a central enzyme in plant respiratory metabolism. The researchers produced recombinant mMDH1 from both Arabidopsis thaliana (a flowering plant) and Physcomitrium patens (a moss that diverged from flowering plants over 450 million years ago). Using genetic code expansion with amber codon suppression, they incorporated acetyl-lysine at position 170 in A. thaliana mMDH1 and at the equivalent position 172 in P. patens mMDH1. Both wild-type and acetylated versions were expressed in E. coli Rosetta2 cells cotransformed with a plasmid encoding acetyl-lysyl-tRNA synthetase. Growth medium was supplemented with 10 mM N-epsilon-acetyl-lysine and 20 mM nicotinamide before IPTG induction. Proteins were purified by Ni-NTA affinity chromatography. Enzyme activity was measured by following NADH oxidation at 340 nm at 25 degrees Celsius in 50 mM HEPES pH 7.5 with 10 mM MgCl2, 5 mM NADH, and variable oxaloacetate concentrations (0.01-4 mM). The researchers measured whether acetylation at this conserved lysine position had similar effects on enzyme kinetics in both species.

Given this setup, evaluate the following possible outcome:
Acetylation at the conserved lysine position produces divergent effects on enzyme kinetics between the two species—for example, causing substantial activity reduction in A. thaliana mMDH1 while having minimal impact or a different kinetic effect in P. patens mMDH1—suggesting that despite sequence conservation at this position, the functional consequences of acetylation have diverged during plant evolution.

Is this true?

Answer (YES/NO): YES